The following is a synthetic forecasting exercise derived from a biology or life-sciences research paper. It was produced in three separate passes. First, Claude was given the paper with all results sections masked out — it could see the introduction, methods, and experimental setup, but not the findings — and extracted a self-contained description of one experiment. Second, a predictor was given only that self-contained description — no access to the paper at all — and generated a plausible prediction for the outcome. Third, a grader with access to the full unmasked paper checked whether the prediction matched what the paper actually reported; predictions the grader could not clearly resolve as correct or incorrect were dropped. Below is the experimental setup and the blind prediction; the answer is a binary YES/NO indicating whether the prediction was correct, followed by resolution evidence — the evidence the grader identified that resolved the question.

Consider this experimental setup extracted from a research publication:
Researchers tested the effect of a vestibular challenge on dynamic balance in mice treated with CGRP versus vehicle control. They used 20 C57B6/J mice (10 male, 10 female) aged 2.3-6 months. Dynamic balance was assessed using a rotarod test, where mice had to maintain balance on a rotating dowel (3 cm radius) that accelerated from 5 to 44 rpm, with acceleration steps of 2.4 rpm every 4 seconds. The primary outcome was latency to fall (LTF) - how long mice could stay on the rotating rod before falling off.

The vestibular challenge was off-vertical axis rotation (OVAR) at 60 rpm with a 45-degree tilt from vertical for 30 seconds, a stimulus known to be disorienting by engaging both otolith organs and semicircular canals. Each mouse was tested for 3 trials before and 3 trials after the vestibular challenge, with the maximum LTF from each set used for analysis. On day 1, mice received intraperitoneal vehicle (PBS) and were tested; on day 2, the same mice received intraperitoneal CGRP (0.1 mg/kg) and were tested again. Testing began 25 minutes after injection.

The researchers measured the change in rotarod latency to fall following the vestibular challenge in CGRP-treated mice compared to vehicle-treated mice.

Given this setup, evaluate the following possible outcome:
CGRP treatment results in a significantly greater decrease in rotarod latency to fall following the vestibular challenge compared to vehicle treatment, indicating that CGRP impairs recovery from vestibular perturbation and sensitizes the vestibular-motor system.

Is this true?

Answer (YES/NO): NO